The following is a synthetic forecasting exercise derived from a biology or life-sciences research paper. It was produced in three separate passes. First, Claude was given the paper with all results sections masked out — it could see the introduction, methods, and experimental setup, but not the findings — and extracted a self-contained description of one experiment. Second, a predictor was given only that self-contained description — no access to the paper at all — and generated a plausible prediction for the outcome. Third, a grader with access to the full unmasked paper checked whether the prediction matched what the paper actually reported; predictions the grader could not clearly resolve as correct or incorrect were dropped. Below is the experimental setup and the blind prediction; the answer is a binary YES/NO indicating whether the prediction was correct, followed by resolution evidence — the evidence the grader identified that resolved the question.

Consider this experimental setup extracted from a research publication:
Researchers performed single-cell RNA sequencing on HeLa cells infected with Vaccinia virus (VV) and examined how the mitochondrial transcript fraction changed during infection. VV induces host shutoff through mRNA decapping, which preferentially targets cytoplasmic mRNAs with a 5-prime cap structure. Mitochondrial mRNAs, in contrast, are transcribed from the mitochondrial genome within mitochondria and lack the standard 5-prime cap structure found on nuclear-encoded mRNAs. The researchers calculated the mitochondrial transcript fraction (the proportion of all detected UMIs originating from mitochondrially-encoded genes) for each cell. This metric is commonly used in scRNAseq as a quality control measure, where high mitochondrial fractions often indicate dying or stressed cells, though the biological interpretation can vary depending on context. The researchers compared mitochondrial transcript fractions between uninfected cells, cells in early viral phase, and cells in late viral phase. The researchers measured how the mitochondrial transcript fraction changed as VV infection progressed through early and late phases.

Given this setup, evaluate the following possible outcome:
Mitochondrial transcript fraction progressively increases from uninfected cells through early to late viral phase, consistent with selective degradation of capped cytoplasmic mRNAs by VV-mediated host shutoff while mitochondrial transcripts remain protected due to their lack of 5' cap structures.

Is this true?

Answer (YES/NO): YES